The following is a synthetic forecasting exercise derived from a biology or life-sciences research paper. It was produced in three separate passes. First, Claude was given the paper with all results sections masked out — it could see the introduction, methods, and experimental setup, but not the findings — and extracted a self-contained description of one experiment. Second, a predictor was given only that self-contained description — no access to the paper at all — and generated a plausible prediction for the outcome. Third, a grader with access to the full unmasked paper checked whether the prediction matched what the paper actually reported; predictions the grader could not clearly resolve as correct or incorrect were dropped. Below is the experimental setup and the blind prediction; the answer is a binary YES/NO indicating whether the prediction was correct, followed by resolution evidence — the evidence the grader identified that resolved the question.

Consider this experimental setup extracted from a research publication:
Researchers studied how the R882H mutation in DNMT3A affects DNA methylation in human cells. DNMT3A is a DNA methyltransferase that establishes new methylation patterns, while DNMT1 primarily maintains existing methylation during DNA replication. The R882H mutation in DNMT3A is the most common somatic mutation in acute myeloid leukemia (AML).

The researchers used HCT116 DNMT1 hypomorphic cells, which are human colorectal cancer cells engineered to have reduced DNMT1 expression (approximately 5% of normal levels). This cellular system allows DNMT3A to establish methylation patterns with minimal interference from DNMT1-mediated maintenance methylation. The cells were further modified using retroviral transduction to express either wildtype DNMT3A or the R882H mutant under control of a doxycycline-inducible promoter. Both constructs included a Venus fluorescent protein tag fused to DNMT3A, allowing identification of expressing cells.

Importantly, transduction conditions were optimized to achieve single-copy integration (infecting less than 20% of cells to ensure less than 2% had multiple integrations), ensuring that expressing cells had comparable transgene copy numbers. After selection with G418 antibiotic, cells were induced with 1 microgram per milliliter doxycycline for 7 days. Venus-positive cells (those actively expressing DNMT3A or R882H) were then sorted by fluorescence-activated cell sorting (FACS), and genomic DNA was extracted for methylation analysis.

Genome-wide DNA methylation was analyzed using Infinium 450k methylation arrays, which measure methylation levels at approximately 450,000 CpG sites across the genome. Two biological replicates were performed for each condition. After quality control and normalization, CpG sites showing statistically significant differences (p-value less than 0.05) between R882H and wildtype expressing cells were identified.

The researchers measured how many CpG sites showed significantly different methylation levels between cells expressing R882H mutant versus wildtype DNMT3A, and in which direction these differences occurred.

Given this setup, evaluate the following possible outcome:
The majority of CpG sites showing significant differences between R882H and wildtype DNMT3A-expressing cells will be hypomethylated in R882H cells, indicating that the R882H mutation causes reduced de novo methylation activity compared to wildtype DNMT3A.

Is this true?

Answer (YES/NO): YES